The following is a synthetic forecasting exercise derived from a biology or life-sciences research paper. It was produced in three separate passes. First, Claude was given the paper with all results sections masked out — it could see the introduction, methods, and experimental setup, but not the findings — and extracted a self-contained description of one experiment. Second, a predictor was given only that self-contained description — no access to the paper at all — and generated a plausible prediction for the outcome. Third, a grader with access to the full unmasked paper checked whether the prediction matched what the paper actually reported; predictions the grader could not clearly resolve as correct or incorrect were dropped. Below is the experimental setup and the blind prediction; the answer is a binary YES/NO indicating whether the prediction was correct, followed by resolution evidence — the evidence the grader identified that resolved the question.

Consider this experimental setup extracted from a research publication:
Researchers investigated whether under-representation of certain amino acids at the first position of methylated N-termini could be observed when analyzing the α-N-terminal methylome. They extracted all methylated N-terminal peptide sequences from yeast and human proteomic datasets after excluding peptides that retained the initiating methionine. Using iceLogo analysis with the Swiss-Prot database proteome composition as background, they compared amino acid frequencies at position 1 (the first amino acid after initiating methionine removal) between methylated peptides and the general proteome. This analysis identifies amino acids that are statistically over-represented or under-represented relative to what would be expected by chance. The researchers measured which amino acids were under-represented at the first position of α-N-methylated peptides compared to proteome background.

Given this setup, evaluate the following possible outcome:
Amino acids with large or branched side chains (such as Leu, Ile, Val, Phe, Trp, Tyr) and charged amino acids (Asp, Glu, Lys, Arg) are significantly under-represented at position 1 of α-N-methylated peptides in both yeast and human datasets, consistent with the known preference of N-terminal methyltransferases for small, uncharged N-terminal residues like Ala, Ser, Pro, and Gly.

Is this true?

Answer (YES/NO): NO